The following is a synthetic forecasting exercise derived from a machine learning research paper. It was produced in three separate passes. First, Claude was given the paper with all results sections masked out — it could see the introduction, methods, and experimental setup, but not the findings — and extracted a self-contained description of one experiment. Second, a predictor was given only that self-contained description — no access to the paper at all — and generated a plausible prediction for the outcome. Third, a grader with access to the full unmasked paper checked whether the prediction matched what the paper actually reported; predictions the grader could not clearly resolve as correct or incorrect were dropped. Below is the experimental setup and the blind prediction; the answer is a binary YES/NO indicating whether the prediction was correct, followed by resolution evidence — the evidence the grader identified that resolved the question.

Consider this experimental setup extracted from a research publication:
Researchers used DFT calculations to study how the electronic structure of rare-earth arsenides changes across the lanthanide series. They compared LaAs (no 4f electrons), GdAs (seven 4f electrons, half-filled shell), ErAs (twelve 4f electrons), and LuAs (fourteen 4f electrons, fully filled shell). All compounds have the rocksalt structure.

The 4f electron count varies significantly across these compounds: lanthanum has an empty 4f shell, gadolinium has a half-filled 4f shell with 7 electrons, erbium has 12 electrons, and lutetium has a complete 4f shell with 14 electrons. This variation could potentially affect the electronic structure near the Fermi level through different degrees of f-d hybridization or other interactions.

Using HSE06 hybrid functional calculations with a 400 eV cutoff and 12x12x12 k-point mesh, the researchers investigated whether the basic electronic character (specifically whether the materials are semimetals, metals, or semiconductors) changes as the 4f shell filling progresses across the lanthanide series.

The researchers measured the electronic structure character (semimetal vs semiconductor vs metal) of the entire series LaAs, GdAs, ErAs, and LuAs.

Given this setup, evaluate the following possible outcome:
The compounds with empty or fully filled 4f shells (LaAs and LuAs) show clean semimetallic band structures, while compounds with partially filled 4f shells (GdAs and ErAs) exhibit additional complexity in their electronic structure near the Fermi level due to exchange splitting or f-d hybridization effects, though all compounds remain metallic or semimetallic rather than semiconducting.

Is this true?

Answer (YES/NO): NO